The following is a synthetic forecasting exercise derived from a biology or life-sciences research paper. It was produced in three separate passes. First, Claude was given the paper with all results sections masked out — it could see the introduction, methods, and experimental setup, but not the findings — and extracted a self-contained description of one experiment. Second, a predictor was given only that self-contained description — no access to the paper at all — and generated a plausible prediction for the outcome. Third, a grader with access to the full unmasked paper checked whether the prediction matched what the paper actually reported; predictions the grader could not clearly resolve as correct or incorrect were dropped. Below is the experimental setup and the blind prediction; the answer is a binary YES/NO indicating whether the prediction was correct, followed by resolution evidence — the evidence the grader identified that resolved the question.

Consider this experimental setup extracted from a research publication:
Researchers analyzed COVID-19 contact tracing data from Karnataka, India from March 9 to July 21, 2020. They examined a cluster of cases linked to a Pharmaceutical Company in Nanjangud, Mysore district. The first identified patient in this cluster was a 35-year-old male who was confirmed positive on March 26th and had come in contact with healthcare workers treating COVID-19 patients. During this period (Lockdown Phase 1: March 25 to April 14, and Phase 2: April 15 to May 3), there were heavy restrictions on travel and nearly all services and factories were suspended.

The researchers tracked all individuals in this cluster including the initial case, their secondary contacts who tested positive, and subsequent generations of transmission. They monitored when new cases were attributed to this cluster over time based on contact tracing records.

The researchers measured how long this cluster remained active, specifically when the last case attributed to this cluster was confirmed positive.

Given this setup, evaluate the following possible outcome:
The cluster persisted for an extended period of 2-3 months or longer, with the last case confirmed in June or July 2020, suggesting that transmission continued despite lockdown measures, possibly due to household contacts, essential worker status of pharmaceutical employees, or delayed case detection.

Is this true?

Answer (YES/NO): NO